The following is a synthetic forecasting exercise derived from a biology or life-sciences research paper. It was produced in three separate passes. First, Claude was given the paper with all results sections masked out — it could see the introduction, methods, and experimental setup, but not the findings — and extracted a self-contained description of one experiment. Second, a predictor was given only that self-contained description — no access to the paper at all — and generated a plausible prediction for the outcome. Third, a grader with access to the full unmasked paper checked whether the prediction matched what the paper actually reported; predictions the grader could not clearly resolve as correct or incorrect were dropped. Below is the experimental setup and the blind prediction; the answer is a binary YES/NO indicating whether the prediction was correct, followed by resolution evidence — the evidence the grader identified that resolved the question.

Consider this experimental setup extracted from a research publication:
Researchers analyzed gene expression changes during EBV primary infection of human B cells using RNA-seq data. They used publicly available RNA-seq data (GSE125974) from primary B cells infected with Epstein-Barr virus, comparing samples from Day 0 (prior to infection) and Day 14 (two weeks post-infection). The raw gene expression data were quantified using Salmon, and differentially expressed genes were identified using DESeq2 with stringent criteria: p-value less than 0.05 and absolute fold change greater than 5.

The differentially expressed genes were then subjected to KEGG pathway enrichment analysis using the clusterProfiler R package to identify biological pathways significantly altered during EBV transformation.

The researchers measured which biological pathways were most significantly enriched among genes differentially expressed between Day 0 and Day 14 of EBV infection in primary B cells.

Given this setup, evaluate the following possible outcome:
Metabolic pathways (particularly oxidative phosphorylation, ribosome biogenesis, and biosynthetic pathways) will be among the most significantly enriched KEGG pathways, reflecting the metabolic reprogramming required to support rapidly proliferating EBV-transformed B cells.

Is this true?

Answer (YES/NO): NO